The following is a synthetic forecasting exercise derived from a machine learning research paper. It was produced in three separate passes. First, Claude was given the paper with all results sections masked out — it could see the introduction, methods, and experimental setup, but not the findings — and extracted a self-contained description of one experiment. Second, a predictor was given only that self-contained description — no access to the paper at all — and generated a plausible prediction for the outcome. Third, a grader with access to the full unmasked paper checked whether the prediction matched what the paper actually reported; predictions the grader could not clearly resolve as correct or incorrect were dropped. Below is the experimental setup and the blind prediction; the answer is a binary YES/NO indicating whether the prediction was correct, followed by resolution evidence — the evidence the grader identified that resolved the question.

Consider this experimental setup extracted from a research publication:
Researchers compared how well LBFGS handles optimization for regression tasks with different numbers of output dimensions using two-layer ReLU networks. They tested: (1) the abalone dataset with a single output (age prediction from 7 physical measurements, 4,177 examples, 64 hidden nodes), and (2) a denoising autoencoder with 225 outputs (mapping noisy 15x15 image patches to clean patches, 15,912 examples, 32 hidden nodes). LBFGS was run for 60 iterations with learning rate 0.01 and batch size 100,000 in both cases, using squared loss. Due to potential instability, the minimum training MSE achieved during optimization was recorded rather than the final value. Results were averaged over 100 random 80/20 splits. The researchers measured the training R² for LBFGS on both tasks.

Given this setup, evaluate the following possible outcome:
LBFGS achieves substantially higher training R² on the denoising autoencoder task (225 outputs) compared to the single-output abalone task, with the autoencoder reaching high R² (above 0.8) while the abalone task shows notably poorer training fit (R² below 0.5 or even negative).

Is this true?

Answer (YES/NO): NO